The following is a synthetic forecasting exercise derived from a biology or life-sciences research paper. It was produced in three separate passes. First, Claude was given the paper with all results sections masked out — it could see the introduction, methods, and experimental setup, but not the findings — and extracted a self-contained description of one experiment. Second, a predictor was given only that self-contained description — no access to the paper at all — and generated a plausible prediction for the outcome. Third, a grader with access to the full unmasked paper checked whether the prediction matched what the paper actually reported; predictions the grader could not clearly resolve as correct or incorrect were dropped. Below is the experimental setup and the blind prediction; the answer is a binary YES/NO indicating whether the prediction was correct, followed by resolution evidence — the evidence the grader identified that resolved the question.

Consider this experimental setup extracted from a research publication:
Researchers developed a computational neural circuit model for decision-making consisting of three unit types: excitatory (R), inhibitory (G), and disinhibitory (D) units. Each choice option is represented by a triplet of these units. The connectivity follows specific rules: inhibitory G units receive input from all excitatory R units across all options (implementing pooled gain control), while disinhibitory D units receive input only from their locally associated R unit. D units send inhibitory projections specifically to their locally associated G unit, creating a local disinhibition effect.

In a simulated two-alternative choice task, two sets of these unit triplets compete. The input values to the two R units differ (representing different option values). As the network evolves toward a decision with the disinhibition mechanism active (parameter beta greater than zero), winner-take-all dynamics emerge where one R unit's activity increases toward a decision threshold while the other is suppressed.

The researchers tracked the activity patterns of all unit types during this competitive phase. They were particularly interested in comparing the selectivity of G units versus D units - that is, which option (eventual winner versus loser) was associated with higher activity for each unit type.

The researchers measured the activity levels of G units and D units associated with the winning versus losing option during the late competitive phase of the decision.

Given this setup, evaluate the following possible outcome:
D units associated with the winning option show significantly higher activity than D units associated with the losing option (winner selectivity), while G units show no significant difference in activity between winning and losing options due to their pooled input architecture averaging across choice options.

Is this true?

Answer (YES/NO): NO